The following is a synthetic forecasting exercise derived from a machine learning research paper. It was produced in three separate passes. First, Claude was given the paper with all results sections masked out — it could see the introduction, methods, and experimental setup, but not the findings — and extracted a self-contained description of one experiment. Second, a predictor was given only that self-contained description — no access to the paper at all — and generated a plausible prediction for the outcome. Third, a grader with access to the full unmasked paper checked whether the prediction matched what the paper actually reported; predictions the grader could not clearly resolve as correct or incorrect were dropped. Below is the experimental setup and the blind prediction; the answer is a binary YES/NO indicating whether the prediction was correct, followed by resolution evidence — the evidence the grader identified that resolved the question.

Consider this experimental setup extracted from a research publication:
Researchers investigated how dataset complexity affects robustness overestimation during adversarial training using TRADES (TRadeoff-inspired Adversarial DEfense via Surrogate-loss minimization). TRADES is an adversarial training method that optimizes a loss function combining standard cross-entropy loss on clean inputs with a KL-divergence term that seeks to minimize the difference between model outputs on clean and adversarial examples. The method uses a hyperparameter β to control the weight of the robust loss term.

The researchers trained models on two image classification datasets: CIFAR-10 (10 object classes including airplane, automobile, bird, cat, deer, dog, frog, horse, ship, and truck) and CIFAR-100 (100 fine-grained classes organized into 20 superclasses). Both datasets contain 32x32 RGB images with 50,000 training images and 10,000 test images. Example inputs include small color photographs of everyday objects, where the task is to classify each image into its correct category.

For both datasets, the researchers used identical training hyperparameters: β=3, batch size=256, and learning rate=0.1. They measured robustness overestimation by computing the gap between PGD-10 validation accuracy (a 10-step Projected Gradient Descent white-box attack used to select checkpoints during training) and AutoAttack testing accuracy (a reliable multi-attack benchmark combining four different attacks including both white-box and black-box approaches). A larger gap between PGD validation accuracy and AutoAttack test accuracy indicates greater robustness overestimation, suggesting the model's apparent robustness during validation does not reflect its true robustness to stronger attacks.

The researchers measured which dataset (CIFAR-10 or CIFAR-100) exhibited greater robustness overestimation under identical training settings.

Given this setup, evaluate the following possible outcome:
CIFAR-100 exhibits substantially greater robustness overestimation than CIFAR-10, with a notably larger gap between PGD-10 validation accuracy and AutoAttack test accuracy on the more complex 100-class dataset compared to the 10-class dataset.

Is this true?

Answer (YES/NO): YES